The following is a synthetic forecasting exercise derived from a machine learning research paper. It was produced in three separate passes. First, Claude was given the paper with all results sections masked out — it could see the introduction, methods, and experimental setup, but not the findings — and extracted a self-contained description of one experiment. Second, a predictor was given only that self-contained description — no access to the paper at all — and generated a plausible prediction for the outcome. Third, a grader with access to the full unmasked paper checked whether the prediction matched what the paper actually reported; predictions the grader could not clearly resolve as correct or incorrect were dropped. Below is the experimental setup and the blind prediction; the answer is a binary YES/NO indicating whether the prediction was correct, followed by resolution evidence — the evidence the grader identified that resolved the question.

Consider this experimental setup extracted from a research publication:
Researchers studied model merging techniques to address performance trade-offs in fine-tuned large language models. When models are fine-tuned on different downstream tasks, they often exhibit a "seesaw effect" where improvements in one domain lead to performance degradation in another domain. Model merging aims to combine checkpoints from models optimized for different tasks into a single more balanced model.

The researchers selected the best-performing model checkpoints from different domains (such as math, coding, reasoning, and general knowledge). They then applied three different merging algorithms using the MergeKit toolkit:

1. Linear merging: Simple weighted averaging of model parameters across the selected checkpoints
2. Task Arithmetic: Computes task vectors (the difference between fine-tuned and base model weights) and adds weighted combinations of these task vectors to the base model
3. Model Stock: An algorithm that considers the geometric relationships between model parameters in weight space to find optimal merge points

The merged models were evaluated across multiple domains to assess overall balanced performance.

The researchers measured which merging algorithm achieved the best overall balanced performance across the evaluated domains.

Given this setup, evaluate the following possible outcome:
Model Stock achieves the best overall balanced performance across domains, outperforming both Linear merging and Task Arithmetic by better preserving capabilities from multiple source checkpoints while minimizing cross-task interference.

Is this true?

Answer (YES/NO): YES